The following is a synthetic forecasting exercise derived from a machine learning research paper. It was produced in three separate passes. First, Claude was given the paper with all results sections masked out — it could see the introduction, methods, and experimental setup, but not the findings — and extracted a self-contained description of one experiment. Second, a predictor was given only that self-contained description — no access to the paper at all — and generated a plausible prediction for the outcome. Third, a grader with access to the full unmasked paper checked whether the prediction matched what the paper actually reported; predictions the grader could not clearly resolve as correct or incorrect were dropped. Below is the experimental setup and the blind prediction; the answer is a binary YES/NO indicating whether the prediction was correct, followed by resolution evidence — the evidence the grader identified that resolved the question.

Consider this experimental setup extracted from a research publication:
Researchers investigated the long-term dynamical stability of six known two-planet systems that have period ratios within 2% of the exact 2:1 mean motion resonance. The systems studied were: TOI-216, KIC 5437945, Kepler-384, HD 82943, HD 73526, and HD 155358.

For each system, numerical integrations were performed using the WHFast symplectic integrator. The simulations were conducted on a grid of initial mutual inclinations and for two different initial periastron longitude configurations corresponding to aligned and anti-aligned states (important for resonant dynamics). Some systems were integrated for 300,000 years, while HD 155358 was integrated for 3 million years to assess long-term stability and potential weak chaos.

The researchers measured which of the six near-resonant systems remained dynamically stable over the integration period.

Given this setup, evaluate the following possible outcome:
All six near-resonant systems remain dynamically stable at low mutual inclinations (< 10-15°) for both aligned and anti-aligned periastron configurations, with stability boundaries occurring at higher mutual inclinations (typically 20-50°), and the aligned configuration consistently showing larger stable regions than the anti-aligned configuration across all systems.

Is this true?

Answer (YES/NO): NO